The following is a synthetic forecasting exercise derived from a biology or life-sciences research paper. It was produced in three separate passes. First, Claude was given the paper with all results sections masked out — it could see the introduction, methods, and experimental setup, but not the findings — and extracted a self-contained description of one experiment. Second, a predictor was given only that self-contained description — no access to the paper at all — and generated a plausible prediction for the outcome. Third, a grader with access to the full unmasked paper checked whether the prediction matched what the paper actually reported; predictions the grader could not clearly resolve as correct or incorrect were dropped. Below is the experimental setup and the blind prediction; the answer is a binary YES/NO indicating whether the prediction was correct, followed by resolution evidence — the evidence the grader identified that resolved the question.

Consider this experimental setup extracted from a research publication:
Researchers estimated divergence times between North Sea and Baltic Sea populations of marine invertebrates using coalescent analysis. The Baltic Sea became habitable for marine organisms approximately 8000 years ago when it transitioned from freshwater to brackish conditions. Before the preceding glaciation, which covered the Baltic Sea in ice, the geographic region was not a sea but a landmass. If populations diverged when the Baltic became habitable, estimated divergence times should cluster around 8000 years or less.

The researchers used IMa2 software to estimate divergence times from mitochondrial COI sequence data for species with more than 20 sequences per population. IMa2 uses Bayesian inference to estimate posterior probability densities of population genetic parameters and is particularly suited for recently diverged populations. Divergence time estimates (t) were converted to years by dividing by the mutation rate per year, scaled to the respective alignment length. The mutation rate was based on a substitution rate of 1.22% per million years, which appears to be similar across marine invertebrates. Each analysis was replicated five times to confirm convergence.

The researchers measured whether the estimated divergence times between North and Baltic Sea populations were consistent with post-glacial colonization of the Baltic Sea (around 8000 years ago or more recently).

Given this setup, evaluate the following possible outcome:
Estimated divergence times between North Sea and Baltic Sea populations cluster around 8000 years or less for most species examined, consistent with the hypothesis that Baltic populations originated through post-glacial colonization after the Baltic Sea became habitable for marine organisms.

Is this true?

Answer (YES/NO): NO